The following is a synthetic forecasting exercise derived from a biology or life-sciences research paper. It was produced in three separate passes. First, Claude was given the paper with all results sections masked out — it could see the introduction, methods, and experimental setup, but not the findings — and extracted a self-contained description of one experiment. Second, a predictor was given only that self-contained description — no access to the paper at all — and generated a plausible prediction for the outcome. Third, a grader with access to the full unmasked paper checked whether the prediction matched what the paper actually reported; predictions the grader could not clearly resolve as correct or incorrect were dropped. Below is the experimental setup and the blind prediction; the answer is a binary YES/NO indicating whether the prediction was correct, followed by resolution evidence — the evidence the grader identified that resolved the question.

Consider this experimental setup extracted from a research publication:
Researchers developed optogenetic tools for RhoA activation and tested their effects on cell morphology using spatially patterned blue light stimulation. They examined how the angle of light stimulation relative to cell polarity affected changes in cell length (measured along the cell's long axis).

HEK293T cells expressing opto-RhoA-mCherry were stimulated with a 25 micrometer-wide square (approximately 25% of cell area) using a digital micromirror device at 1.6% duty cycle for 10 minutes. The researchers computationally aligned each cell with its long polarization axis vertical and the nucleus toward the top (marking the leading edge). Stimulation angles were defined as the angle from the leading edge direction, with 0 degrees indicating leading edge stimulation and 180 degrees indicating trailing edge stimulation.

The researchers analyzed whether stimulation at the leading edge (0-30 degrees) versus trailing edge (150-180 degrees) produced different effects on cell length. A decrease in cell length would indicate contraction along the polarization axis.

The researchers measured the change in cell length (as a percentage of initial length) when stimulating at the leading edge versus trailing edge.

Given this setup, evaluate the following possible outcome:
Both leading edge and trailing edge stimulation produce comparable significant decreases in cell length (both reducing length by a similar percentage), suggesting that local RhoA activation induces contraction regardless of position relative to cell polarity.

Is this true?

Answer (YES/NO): YES